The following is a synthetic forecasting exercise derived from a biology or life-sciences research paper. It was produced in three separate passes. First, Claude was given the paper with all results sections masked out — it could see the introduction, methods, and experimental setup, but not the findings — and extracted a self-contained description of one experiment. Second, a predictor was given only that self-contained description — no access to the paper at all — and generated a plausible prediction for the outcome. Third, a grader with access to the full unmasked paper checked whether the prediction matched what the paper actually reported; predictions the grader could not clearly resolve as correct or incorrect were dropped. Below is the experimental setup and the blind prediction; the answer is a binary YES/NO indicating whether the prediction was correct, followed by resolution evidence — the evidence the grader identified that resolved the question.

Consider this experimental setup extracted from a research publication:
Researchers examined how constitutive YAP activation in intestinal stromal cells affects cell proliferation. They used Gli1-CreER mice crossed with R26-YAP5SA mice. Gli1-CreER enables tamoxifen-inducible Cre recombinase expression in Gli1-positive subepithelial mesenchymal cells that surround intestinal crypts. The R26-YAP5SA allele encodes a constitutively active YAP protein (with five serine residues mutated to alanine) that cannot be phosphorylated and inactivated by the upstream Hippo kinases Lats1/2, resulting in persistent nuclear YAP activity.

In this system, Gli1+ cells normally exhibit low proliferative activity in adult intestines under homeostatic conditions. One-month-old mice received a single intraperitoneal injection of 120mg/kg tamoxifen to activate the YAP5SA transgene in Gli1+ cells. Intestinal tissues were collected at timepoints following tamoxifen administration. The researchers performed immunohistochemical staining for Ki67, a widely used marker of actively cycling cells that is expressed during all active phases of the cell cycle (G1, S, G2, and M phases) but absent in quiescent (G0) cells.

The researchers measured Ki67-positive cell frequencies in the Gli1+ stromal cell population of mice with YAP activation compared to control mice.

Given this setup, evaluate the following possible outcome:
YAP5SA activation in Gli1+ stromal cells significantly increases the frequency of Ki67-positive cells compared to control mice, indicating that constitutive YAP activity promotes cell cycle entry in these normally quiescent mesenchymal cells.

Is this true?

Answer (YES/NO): YES